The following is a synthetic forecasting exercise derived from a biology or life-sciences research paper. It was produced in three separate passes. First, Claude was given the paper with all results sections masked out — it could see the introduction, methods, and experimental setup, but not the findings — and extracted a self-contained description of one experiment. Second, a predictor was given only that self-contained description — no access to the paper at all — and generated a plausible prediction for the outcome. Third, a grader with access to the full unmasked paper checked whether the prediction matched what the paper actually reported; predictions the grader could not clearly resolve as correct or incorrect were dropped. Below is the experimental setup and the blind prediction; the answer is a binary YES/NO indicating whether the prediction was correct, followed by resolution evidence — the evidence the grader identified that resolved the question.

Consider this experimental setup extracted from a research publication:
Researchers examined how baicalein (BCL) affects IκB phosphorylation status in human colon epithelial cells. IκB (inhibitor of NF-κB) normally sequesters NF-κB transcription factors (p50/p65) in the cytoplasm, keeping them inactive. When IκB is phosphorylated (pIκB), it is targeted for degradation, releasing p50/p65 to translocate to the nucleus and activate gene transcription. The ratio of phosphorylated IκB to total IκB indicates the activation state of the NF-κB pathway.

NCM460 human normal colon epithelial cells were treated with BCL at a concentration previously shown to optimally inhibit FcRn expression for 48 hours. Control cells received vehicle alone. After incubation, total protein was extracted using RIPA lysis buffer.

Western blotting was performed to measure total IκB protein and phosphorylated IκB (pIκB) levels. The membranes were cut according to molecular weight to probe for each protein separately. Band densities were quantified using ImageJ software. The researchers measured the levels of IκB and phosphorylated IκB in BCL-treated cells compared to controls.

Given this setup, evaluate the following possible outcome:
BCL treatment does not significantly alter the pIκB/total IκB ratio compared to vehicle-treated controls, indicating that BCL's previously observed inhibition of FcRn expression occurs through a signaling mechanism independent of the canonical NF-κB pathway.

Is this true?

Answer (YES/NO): NO